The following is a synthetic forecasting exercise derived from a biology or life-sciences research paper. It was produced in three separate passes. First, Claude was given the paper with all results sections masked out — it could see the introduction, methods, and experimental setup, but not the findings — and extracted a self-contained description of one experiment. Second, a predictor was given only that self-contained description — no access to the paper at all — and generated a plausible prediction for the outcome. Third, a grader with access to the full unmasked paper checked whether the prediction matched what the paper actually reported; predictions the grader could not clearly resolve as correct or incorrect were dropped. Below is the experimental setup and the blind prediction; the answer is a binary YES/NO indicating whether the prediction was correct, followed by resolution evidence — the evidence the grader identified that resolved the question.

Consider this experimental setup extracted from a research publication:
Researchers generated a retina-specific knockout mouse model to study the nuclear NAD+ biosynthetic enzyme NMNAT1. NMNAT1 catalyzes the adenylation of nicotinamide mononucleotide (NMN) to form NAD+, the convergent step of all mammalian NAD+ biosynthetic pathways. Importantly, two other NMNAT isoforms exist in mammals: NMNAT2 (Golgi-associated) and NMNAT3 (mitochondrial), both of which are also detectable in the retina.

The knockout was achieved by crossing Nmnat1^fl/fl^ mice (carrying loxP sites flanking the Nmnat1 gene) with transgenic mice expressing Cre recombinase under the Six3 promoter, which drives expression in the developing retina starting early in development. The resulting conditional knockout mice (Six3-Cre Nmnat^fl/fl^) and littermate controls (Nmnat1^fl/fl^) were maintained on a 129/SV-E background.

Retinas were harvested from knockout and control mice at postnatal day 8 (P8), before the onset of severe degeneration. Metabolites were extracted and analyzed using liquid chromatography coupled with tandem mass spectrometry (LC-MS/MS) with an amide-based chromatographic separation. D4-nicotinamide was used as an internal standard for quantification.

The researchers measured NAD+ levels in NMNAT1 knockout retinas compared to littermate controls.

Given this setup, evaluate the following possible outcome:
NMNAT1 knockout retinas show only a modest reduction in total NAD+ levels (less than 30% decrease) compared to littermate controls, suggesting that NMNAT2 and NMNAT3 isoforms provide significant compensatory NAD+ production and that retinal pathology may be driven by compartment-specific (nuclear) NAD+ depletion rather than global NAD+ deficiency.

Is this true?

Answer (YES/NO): NO